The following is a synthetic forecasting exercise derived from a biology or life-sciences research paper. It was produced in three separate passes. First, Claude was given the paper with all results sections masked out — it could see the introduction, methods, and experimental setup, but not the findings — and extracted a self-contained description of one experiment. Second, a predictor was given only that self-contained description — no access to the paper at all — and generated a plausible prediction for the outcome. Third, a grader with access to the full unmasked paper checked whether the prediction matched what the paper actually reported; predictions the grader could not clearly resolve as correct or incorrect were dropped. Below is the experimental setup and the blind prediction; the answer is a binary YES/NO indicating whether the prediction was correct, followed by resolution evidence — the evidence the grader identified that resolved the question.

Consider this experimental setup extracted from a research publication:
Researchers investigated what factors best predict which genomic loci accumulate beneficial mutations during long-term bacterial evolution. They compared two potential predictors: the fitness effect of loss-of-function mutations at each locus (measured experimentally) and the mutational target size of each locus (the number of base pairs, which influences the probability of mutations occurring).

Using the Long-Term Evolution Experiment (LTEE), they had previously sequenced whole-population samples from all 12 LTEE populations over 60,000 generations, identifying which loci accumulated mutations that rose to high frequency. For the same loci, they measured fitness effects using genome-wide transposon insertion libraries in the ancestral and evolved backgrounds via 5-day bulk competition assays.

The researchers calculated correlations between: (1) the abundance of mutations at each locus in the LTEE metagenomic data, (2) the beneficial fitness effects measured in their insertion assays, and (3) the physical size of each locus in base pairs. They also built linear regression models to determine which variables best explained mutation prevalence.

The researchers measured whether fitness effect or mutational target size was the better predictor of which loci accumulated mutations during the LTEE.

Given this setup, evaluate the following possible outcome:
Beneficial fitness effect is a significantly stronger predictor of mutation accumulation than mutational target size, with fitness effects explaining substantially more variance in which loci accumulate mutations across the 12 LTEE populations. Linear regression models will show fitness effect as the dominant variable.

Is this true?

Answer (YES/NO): NO